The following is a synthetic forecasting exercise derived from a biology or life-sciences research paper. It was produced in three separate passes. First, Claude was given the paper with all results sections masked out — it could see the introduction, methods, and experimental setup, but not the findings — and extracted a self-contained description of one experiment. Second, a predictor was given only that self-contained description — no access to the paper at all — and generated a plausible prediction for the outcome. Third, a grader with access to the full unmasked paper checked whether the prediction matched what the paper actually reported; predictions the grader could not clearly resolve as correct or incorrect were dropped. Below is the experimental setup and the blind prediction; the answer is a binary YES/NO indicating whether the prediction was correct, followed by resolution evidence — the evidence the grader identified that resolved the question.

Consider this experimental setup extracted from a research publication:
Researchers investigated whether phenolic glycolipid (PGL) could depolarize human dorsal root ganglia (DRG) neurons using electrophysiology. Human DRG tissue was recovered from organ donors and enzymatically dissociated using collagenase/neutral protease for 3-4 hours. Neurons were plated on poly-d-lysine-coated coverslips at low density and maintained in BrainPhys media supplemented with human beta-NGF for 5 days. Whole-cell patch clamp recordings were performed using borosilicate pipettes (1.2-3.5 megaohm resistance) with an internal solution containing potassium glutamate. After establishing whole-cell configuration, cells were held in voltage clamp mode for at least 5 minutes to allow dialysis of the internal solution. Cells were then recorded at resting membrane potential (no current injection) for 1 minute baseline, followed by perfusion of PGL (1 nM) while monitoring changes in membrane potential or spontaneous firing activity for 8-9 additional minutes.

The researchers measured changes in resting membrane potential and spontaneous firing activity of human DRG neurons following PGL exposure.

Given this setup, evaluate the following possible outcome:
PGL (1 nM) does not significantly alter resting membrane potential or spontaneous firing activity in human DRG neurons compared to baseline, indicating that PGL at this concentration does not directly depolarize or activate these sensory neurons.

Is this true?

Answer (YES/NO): NO